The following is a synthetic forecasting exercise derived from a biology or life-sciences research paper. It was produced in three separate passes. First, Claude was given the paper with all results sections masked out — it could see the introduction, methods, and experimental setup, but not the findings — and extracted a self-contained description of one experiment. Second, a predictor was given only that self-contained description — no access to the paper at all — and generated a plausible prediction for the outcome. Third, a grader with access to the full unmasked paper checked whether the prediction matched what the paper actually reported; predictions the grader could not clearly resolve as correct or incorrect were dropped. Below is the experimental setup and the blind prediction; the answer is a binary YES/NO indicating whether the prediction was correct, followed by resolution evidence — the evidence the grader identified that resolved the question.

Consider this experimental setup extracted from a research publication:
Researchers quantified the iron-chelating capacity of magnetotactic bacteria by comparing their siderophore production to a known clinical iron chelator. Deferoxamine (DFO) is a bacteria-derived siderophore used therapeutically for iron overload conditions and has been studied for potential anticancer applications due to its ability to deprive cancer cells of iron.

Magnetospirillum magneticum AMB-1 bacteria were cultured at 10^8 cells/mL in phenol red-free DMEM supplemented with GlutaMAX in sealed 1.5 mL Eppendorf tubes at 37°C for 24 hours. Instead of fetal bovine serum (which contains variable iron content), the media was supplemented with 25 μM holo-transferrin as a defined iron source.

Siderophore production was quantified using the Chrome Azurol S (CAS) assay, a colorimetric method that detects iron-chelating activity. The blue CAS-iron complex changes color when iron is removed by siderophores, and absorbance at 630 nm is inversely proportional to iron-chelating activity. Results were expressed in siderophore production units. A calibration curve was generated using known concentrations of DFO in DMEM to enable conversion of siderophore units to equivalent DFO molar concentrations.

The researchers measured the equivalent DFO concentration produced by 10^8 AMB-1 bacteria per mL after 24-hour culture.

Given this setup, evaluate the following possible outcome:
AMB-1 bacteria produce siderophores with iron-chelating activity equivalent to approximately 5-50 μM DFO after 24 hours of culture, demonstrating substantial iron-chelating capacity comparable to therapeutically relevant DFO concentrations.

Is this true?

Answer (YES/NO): NO